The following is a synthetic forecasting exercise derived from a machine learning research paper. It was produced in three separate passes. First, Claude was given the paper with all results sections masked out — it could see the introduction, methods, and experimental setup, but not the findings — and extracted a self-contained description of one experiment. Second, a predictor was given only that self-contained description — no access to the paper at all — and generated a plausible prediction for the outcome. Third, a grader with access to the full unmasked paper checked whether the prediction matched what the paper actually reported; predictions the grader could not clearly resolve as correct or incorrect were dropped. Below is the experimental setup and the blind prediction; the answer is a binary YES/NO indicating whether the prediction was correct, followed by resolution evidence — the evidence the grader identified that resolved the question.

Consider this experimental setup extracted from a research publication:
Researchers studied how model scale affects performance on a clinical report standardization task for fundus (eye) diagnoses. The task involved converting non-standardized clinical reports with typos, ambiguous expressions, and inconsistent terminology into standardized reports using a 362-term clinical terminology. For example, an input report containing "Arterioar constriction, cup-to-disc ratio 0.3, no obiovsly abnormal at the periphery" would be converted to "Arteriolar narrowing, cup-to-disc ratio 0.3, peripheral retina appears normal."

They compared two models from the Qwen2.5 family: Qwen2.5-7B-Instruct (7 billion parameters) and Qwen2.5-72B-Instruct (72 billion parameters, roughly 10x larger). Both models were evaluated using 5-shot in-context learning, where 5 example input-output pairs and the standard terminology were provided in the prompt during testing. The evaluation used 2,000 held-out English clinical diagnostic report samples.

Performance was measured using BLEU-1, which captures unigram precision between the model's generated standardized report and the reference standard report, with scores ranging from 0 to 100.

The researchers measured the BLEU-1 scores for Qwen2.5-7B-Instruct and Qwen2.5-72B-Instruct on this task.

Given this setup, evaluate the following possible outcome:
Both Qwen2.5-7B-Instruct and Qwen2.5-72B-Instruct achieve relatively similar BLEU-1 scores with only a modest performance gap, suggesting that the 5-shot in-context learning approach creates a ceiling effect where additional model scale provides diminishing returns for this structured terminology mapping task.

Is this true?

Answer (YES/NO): NO